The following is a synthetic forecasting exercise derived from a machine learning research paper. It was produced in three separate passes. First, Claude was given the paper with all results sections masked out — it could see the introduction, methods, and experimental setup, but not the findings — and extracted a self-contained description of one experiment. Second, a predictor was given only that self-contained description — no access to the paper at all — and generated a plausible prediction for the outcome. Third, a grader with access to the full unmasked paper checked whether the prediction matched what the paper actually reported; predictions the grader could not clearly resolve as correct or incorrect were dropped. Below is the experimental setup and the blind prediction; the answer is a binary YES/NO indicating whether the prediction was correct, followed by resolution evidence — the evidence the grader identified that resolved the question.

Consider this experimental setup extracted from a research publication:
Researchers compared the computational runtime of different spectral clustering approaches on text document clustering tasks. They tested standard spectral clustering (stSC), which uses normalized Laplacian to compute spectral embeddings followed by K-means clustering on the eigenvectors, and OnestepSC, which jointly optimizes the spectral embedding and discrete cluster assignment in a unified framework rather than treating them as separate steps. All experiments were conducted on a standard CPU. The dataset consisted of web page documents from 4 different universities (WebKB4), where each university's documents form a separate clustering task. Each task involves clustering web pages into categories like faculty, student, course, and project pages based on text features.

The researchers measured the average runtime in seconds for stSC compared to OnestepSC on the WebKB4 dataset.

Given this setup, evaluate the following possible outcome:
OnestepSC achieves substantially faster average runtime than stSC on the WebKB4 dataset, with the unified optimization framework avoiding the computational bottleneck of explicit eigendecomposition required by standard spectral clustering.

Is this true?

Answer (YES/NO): NO